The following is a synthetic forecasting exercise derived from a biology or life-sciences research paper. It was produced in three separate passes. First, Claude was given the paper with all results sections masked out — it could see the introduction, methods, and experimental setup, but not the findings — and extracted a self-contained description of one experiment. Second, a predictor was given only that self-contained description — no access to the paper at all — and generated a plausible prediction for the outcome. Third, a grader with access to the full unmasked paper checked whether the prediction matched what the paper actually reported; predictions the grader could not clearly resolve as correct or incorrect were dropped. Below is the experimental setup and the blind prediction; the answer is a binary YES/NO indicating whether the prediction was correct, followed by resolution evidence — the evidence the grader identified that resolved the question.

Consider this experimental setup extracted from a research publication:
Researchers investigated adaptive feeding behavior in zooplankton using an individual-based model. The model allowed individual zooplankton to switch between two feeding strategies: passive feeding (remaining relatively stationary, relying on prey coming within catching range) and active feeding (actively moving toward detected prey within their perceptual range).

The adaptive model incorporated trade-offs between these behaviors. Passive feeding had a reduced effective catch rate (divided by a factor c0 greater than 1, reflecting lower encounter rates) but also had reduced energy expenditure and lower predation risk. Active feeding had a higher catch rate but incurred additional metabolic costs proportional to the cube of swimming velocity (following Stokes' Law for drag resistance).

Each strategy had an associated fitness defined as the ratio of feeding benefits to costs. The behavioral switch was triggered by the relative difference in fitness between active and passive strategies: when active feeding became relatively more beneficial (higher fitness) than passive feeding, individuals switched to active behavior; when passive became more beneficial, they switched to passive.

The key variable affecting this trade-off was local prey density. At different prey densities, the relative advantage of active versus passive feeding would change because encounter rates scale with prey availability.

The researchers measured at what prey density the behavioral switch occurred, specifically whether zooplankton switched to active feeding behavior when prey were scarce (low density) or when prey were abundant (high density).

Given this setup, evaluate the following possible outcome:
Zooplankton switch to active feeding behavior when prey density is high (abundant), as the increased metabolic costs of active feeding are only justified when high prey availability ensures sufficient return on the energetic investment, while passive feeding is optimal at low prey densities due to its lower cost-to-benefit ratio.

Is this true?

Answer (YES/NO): NO